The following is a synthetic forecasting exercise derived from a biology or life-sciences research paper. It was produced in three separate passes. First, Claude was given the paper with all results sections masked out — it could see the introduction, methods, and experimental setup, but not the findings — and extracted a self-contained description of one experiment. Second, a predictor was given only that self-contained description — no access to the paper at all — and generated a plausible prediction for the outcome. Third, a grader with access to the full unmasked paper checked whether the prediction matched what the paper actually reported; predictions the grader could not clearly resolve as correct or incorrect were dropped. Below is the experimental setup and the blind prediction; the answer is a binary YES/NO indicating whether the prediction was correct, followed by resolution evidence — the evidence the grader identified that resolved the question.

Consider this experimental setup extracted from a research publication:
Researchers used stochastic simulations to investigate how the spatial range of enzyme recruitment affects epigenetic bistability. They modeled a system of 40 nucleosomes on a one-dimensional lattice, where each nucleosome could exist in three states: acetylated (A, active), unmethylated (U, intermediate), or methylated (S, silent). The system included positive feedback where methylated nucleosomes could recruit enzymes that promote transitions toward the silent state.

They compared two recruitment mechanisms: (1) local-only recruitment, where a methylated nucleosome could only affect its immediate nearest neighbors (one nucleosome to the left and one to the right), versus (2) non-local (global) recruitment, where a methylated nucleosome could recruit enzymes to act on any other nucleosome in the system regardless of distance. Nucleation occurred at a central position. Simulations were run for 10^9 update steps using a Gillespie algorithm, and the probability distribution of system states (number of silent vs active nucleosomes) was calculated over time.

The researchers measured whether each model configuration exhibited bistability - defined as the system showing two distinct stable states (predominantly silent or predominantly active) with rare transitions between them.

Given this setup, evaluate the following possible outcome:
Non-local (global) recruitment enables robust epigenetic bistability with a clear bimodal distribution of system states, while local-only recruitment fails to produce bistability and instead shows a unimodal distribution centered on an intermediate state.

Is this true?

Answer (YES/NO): NO